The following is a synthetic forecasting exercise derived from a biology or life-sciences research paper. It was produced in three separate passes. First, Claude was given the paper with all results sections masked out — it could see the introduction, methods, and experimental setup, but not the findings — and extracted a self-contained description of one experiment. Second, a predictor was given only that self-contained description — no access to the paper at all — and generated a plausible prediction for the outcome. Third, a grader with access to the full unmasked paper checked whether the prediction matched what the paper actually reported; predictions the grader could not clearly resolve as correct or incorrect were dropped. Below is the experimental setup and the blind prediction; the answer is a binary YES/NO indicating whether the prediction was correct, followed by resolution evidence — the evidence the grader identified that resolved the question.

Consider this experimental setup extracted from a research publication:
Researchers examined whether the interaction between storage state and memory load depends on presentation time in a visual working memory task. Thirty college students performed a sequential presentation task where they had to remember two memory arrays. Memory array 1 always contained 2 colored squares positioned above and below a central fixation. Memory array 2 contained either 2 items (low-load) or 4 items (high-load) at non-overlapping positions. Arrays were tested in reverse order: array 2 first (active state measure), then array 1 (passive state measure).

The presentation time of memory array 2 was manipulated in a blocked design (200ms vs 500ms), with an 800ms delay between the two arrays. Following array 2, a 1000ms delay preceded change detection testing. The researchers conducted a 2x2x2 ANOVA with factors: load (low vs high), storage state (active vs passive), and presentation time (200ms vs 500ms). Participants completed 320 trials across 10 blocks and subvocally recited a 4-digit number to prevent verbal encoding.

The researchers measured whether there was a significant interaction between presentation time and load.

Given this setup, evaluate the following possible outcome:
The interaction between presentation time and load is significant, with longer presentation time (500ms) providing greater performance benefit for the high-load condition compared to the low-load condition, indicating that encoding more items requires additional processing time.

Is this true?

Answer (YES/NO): NO